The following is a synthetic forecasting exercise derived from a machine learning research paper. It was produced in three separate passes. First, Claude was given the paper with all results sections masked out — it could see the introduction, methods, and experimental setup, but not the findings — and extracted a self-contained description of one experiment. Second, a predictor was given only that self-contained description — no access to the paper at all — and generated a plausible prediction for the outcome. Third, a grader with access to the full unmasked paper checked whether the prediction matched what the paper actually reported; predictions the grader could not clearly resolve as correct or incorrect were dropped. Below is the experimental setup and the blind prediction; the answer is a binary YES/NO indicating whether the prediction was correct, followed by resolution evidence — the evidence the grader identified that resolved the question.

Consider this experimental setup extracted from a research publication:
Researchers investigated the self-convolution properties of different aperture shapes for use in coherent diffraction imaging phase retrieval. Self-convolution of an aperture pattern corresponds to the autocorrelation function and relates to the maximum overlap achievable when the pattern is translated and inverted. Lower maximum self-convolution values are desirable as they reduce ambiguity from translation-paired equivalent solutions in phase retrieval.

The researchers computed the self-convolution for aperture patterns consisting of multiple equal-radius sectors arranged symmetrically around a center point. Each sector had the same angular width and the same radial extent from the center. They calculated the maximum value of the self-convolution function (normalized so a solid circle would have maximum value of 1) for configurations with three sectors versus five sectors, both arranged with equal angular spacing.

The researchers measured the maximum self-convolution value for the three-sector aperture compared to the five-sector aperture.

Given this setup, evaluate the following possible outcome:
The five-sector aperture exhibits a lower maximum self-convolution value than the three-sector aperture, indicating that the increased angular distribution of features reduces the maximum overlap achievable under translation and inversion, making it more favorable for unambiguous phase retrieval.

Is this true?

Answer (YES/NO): YES